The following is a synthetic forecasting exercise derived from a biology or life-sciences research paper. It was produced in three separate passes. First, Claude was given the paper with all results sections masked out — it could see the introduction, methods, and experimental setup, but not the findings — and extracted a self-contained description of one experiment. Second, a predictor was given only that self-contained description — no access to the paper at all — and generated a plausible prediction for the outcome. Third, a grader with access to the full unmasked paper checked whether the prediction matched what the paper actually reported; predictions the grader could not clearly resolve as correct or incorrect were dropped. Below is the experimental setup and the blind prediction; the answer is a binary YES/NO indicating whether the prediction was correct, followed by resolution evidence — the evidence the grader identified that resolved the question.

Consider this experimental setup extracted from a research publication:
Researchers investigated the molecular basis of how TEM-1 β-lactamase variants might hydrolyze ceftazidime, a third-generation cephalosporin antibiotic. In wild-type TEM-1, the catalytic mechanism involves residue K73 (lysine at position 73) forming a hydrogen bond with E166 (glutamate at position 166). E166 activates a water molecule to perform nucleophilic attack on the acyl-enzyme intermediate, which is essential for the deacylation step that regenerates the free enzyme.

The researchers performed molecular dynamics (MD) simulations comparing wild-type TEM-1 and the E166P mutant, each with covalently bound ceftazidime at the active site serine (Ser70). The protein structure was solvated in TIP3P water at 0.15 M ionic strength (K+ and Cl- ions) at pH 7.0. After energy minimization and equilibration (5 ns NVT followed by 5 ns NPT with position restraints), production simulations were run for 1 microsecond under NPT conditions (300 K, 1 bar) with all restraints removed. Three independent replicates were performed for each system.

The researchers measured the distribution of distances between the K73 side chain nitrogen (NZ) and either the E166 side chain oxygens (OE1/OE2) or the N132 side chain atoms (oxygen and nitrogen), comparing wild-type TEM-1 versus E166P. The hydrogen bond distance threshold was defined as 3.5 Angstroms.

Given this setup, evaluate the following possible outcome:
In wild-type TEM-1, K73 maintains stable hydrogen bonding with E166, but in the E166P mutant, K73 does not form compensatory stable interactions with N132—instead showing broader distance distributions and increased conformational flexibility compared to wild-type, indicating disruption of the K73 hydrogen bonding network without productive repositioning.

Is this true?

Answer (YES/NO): NO